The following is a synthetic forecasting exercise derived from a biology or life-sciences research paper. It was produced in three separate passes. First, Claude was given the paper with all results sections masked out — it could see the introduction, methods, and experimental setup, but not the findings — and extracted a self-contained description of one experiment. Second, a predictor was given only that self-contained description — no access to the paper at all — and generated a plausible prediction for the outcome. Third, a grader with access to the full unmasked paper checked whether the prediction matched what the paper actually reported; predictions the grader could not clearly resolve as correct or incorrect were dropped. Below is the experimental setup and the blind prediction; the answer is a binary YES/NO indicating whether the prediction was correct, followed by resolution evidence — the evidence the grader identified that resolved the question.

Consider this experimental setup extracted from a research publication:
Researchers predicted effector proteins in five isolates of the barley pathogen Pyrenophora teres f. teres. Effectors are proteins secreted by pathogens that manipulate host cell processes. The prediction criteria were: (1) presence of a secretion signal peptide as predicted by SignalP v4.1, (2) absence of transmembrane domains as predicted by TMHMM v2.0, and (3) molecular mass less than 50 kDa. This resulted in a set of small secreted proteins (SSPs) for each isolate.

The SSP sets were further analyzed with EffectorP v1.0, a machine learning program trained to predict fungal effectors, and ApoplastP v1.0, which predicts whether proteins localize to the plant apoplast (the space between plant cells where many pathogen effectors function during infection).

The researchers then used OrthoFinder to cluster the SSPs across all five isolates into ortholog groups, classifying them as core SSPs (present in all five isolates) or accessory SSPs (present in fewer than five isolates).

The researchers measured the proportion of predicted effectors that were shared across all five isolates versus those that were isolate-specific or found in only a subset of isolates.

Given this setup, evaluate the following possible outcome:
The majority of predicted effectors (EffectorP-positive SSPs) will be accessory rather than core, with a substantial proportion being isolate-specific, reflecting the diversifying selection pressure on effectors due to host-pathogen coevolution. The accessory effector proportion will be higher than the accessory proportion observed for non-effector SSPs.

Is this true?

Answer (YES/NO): NO